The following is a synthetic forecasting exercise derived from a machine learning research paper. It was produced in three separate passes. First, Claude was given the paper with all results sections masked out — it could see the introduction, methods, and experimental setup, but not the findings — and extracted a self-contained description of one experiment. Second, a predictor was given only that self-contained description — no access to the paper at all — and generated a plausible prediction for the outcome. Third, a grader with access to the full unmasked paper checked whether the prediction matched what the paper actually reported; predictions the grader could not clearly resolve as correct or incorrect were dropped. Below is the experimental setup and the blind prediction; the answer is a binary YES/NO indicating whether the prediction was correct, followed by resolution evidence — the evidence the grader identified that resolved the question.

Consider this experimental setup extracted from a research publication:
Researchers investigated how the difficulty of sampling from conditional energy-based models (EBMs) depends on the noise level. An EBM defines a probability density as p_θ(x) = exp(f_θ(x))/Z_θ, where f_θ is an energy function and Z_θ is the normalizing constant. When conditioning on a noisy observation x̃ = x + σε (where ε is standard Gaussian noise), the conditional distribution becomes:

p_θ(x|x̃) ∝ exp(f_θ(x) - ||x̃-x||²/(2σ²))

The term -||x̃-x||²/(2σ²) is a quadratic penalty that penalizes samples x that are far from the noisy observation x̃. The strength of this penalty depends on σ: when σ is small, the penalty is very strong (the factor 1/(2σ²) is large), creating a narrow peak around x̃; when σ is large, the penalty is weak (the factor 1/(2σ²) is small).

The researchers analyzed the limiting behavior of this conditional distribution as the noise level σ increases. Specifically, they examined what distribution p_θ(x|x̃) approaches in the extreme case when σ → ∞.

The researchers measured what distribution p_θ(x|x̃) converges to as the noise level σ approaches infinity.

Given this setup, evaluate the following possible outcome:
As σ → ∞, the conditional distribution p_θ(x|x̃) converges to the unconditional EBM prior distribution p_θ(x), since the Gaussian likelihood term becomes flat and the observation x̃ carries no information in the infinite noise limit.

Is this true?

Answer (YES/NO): YES